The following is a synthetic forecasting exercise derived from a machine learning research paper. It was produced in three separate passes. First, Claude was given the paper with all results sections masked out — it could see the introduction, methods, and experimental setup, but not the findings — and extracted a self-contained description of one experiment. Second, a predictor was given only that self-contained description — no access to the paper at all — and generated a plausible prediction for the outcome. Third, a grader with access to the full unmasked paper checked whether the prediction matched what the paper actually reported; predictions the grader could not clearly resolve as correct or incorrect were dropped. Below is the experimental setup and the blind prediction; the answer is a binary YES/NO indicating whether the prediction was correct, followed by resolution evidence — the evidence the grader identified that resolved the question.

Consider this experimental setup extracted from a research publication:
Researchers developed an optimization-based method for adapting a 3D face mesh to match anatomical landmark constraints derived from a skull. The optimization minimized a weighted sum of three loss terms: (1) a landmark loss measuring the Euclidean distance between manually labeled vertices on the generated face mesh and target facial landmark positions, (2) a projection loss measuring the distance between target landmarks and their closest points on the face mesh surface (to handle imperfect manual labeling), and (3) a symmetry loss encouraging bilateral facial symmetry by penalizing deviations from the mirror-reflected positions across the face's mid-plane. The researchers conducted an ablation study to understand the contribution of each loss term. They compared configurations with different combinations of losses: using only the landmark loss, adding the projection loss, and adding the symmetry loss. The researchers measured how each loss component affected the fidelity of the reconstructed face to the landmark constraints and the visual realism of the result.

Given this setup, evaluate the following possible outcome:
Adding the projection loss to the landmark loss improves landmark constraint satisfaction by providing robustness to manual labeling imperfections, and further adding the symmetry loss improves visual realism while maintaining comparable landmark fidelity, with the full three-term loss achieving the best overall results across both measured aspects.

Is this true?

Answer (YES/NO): YES